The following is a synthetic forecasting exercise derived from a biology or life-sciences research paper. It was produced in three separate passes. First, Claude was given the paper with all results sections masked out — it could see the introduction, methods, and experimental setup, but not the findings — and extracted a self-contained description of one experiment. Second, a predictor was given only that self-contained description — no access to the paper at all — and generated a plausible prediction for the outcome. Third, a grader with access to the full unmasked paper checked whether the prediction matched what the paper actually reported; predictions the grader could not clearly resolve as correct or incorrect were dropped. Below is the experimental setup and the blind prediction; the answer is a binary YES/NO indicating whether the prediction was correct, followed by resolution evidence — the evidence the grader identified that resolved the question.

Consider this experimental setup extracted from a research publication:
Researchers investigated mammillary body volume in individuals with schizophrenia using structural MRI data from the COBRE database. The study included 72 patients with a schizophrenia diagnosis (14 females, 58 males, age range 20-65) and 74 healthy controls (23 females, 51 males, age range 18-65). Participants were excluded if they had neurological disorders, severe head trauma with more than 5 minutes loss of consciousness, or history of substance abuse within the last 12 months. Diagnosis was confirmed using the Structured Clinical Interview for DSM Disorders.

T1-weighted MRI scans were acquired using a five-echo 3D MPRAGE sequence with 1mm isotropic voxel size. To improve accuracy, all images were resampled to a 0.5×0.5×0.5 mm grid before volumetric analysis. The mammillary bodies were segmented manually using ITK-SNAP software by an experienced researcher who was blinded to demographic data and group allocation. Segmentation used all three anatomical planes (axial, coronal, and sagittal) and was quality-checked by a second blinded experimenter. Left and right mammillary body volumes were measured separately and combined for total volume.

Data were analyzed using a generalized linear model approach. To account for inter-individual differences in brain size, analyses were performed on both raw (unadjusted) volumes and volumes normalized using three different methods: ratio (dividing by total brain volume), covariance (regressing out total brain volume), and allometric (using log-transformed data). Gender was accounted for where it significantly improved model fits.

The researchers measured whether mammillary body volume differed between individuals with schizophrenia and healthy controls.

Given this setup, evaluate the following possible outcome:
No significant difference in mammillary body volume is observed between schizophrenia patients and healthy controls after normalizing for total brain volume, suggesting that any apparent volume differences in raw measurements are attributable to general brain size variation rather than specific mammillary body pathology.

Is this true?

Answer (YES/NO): NO